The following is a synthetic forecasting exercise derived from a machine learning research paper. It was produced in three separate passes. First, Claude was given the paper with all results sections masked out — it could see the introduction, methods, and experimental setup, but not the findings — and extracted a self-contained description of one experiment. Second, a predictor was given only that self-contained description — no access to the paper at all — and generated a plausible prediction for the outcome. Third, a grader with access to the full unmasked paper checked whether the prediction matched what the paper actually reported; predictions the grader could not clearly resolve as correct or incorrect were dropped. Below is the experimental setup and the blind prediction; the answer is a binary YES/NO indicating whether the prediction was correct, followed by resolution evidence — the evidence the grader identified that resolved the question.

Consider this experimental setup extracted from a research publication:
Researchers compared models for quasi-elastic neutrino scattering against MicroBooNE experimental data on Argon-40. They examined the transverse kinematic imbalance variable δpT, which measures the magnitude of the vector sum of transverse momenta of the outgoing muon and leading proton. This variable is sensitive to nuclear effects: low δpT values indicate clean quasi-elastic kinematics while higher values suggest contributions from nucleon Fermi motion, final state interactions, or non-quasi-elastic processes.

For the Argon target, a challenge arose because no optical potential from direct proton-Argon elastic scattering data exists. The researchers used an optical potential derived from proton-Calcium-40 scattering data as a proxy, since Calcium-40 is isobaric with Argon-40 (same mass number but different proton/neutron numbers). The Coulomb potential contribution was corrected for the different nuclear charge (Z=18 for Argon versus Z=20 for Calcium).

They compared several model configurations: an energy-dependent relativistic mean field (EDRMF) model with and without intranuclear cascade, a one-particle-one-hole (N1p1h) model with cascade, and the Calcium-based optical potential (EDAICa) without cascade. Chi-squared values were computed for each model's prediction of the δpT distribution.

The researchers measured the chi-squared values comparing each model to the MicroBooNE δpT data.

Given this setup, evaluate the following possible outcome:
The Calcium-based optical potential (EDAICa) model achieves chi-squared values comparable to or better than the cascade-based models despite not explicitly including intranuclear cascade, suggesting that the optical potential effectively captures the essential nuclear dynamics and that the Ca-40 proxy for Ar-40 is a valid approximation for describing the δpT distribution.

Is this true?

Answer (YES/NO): NO